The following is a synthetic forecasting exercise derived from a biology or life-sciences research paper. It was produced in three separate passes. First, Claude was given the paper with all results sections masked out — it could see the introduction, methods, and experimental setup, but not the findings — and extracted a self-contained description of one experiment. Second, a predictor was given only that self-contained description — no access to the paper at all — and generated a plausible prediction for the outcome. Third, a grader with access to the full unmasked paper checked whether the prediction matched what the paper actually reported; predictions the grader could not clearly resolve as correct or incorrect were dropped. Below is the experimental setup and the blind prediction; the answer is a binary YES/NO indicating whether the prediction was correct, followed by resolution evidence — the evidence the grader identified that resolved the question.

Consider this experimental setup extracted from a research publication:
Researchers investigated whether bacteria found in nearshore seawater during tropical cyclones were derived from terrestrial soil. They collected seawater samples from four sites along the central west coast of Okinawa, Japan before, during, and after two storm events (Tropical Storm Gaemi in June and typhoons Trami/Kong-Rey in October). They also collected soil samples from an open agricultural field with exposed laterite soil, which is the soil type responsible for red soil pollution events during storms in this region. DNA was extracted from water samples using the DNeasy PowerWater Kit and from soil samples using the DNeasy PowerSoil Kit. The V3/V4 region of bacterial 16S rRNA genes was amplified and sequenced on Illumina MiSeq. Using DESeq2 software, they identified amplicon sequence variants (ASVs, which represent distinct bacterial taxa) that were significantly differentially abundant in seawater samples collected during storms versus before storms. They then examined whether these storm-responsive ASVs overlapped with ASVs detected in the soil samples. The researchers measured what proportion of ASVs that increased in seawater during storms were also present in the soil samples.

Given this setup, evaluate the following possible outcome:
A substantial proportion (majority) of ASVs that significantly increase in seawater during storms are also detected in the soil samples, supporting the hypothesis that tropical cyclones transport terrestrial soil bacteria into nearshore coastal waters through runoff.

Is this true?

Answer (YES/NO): YES